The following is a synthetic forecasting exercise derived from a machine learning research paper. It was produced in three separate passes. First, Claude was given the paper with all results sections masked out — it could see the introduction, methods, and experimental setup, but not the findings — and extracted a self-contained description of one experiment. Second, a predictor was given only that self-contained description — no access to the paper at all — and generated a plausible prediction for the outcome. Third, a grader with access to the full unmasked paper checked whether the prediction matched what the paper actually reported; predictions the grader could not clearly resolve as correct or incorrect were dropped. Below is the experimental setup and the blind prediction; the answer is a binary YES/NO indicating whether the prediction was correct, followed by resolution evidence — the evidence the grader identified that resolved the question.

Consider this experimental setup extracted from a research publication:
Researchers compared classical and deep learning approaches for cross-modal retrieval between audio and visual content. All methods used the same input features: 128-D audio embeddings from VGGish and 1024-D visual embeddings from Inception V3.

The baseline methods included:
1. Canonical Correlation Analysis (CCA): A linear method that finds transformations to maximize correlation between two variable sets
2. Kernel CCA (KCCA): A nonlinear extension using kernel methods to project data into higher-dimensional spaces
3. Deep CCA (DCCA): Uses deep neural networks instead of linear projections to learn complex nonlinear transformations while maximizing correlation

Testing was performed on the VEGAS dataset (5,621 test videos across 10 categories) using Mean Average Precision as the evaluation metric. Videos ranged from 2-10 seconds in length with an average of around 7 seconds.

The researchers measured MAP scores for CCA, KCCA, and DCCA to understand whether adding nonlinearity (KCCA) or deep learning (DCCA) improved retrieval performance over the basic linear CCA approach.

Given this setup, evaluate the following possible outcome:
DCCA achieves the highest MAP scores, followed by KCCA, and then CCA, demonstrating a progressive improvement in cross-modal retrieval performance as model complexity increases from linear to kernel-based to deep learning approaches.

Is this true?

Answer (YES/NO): NO